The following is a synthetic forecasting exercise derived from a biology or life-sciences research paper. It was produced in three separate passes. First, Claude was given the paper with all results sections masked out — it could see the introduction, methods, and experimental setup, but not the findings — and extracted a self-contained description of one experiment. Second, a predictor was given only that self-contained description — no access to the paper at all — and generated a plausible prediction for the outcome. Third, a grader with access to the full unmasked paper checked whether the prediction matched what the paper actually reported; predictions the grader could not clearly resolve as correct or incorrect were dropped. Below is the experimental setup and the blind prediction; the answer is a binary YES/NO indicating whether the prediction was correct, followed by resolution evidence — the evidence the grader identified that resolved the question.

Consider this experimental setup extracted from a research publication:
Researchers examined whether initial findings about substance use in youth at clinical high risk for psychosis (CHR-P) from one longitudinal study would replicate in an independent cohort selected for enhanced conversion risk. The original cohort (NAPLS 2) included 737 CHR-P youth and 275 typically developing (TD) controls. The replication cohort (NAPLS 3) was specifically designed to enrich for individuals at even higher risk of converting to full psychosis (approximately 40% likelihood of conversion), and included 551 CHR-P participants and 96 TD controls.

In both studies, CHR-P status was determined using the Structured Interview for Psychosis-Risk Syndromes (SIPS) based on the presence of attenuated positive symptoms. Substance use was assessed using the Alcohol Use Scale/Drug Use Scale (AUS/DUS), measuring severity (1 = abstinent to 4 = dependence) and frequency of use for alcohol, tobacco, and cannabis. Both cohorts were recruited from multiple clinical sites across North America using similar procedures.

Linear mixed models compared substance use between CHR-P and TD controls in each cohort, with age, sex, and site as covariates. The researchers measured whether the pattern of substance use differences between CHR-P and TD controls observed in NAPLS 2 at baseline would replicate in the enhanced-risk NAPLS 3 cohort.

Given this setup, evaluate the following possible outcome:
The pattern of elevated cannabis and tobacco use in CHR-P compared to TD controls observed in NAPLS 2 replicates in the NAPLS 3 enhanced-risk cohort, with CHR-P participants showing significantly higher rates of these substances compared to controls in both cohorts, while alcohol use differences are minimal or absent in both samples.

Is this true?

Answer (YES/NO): NO